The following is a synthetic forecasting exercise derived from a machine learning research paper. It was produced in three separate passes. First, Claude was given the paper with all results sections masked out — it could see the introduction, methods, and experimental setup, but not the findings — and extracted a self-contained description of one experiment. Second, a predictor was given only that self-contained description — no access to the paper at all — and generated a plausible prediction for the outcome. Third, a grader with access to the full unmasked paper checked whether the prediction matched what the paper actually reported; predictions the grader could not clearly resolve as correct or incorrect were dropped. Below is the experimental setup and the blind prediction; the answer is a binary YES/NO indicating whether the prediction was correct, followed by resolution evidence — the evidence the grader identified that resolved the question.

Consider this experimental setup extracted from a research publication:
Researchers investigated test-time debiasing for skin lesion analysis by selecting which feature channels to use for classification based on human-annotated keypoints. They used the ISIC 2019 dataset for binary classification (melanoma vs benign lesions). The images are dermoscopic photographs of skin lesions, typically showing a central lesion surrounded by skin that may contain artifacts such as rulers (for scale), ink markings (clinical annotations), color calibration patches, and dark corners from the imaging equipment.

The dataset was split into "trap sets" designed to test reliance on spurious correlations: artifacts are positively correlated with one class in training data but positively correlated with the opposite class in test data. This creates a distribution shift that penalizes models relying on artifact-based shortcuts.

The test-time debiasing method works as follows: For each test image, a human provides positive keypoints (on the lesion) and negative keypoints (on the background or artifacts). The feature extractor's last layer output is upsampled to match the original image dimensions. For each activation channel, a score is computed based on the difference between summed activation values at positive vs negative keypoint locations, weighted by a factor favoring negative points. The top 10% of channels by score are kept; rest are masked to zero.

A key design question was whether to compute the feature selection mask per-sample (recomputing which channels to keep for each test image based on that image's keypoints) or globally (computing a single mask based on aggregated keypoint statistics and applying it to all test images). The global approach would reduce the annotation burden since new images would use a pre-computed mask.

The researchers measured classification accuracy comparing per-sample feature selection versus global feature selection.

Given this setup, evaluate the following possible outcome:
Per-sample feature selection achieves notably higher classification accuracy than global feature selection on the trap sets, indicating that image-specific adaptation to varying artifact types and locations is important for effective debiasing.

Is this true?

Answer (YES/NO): YES